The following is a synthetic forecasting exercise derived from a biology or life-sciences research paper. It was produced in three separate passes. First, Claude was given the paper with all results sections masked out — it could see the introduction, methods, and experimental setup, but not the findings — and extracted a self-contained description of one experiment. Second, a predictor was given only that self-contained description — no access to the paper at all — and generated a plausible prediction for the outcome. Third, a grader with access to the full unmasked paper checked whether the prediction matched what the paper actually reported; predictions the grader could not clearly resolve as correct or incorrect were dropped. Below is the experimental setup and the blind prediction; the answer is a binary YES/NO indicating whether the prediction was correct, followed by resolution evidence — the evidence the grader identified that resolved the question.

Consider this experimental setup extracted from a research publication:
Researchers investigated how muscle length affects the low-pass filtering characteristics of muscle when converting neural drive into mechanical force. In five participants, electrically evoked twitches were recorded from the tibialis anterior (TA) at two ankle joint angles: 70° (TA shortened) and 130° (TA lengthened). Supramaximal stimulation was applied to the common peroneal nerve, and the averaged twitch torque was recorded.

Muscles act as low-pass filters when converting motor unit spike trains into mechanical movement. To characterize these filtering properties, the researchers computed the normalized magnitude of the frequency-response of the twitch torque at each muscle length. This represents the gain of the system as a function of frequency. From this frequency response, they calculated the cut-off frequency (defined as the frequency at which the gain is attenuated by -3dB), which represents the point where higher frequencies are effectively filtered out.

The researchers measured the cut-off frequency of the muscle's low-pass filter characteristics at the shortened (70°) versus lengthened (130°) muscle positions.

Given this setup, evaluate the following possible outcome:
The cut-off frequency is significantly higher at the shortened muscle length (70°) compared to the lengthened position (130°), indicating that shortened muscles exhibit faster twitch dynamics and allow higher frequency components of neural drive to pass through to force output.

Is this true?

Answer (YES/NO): YES